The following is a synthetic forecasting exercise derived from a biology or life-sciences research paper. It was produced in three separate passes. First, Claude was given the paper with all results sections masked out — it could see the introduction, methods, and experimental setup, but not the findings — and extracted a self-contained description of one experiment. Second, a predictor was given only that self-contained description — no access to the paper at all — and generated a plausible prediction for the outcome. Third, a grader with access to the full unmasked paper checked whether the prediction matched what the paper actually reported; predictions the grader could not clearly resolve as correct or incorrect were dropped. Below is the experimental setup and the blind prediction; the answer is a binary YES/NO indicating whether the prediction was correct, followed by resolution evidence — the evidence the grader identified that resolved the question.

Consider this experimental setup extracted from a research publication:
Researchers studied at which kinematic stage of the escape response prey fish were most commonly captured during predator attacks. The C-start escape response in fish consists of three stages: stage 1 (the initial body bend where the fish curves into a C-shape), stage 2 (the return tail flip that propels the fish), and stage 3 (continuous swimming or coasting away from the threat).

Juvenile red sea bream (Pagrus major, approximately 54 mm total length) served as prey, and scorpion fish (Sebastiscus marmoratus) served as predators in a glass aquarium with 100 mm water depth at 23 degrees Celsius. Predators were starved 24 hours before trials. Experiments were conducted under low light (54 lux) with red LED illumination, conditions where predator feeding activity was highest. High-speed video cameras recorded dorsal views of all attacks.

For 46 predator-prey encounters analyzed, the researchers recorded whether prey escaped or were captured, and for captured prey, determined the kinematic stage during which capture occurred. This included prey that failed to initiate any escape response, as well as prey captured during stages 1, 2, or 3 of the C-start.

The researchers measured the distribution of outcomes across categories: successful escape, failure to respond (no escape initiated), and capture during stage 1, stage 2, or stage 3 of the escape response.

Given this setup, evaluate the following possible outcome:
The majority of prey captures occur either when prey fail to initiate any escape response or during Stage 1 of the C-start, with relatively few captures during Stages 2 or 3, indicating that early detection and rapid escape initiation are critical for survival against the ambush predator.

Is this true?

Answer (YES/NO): YES